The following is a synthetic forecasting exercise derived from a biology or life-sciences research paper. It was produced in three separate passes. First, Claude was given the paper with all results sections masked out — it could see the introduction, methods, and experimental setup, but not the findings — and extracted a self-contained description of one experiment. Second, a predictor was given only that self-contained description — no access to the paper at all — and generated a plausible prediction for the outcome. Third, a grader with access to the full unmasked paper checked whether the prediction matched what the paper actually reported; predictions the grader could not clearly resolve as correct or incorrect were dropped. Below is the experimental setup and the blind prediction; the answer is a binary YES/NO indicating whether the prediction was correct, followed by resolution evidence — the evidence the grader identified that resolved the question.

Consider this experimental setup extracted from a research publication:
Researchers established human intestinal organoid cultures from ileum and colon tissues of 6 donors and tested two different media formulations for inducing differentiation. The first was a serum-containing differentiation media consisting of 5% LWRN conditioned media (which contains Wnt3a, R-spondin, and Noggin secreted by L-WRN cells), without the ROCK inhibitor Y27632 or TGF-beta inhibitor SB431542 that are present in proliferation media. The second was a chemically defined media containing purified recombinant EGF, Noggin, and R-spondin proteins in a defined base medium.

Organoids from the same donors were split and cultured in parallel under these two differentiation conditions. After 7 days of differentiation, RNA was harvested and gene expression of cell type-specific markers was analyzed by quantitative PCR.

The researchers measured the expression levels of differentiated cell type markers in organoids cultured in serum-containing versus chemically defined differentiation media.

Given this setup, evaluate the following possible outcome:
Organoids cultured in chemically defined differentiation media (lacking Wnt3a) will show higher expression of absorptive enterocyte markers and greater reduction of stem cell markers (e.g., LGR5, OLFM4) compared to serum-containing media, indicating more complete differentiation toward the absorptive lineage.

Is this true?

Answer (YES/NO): NO